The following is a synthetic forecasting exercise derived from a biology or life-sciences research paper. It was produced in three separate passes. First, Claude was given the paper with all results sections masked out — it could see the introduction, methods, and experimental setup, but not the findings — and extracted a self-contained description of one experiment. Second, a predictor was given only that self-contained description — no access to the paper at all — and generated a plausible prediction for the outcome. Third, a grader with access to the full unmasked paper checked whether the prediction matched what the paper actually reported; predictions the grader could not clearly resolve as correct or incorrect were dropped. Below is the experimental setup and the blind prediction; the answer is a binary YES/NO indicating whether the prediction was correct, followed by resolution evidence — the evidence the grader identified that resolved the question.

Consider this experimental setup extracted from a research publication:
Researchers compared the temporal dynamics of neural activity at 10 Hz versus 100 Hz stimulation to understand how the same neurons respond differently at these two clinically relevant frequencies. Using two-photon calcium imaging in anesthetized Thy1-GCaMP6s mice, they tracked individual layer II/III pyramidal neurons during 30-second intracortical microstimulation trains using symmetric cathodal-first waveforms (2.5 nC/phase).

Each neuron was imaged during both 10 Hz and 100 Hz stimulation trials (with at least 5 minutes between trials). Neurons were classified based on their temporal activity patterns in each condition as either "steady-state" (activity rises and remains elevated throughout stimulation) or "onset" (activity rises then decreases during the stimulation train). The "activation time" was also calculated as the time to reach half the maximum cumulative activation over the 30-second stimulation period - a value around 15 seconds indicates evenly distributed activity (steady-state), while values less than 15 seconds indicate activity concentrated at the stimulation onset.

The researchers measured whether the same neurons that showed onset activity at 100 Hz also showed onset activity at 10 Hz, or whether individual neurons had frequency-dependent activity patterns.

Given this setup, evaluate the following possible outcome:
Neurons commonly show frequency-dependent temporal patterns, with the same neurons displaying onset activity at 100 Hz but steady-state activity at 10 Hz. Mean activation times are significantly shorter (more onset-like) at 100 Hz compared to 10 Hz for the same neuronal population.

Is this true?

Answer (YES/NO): YES